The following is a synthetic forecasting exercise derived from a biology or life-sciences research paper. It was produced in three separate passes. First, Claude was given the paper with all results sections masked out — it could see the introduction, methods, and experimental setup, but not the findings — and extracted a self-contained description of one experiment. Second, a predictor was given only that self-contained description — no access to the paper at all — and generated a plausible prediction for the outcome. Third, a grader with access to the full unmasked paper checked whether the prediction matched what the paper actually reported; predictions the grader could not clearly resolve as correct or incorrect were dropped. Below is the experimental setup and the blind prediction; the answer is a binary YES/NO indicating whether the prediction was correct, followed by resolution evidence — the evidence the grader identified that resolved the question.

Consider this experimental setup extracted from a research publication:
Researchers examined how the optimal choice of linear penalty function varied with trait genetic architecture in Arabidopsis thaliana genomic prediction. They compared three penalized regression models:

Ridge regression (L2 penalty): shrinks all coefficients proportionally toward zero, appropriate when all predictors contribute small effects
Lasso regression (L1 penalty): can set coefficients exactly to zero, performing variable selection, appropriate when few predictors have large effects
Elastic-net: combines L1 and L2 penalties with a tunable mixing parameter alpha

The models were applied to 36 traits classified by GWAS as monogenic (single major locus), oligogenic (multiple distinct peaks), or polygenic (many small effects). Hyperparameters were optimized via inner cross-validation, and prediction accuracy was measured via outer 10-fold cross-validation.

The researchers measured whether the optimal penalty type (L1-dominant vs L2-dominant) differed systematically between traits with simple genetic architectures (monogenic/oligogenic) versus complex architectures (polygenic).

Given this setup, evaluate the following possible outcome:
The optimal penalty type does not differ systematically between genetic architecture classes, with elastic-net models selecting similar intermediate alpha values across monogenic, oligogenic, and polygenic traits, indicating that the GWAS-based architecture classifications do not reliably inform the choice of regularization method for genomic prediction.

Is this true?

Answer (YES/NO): NO